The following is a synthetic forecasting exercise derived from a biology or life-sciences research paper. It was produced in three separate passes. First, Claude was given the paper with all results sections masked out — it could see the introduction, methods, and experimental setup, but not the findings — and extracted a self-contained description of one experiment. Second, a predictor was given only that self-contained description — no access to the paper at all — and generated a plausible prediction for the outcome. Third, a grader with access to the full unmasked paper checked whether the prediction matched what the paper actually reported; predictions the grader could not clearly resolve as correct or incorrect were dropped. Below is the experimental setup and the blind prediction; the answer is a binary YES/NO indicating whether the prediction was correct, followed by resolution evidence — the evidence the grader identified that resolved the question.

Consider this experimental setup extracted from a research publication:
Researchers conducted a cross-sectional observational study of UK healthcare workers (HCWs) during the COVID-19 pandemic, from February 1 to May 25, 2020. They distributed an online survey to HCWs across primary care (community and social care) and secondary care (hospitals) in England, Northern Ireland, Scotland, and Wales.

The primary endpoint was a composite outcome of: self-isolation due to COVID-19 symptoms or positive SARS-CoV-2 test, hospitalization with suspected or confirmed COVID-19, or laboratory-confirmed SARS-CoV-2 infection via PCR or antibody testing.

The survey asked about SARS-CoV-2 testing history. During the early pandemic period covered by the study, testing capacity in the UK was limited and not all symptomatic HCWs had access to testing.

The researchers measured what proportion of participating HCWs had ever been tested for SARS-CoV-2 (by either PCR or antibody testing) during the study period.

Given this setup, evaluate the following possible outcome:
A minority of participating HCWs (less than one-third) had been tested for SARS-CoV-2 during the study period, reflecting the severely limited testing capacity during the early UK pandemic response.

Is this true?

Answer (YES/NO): YES